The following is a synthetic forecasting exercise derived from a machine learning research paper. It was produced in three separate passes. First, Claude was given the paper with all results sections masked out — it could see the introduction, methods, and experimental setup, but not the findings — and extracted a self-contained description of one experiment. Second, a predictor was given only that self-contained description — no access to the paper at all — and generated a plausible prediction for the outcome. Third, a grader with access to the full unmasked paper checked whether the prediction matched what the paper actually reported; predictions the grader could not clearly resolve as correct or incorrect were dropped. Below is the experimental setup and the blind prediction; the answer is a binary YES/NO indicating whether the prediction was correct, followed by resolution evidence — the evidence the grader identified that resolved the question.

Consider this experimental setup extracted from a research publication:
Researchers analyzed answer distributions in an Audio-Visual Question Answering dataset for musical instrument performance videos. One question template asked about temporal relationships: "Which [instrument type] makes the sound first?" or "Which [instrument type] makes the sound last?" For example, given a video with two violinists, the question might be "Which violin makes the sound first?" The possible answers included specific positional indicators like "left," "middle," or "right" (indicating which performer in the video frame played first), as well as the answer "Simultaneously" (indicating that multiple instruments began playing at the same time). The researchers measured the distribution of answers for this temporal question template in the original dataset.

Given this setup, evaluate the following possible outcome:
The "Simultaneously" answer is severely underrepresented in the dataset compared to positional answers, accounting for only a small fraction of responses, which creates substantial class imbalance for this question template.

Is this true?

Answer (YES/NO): NO